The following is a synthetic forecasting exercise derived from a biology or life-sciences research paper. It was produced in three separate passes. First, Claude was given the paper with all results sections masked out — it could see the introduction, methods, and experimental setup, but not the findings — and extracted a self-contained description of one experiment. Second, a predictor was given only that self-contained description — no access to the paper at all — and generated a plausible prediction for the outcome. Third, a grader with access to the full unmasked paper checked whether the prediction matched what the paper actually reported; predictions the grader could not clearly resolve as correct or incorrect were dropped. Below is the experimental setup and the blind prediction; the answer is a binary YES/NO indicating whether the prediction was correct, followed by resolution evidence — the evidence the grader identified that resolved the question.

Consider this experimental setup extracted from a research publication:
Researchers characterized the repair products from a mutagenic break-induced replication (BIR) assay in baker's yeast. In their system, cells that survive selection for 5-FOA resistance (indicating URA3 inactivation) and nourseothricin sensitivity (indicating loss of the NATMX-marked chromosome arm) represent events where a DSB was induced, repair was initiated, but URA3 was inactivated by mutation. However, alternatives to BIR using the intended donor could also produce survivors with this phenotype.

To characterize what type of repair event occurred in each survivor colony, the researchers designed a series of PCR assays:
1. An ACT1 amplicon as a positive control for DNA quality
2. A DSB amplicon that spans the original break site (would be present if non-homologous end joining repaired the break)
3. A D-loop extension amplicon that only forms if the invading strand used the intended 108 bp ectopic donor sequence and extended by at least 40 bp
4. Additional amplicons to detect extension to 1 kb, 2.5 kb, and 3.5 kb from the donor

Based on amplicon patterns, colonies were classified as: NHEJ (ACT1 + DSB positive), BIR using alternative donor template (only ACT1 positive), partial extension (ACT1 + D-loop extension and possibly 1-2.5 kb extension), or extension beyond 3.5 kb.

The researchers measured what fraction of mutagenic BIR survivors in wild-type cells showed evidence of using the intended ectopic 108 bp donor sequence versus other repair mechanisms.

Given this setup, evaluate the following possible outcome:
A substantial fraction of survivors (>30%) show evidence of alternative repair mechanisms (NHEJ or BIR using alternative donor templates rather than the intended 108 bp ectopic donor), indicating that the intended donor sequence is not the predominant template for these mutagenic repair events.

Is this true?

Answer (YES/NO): YES